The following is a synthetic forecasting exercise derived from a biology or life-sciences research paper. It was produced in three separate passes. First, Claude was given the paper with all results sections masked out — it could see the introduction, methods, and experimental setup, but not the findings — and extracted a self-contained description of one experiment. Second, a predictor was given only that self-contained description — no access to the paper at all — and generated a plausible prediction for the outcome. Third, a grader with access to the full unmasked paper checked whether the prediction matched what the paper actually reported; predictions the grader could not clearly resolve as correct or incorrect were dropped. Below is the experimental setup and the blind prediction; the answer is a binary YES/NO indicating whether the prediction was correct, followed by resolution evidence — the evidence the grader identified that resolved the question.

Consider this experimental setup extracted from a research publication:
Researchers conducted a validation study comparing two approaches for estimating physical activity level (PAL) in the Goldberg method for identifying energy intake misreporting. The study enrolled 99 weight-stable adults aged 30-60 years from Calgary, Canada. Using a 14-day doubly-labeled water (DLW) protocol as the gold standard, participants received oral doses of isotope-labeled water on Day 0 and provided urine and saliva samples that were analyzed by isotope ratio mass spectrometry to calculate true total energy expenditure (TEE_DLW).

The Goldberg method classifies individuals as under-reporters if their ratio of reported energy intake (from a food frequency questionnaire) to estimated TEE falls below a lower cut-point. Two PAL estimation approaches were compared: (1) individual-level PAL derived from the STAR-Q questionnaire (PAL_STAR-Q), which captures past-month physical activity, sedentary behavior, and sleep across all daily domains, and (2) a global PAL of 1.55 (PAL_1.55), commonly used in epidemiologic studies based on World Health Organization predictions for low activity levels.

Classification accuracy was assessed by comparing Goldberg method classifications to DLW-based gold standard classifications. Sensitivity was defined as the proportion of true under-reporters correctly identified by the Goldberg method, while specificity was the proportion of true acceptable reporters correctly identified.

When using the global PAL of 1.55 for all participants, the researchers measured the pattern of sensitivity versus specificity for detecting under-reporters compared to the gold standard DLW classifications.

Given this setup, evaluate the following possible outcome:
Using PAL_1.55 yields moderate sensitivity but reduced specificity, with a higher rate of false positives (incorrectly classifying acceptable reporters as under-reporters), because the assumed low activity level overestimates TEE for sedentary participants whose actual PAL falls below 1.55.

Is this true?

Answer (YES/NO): NO